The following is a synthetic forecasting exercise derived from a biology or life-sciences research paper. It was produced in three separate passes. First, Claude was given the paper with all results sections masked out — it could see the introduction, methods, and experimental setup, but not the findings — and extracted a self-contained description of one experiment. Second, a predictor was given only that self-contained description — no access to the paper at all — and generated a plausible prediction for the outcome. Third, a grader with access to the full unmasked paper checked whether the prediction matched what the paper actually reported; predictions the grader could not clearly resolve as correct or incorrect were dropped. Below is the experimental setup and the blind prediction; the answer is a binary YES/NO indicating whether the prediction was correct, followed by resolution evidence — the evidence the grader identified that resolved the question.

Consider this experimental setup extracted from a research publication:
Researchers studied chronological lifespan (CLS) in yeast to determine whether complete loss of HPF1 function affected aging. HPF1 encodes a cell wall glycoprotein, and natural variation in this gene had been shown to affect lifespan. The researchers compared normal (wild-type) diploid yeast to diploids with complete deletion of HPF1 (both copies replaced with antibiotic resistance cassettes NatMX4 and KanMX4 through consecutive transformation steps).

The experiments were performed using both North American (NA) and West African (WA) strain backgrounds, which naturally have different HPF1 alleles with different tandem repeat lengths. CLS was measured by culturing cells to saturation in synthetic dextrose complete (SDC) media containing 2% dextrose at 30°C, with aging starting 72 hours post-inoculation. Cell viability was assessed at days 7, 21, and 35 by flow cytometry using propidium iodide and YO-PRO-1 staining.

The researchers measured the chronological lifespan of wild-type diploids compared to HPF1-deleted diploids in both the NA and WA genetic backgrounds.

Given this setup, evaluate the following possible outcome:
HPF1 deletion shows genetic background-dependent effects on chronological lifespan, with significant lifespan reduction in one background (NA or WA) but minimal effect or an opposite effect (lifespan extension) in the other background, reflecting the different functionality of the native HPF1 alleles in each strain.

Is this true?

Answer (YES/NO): NO